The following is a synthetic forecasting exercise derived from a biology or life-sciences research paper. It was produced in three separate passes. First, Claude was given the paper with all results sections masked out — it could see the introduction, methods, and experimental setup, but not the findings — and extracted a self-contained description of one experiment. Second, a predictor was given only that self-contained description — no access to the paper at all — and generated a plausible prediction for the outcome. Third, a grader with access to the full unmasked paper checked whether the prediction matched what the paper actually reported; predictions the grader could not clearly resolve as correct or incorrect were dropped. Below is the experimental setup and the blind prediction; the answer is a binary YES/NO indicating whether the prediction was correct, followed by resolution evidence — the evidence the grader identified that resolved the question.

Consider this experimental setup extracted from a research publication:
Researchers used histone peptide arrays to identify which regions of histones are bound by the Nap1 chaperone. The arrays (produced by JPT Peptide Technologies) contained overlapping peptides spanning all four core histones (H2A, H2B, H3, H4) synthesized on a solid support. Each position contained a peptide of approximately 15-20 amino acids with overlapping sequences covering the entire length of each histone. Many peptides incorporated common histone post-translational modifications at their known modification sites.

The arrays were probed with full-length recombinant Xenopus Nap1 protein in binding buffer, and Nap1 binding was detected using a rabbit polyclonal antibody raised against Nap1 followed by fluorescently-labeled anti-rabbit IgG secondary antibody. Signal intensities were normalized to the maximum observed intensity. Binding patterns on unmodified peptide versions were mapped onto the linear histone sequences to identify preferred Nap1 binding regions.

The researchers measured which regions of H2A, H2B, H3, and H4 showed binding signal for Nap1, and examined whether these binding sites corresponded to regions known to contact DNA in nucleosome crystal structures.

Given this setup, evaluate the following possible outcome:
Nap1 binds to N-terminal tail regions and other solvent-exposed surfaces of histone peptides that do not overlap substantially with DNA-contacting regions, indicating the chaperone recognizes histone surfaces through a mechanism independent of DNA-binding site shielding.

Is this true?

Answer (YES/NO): NO